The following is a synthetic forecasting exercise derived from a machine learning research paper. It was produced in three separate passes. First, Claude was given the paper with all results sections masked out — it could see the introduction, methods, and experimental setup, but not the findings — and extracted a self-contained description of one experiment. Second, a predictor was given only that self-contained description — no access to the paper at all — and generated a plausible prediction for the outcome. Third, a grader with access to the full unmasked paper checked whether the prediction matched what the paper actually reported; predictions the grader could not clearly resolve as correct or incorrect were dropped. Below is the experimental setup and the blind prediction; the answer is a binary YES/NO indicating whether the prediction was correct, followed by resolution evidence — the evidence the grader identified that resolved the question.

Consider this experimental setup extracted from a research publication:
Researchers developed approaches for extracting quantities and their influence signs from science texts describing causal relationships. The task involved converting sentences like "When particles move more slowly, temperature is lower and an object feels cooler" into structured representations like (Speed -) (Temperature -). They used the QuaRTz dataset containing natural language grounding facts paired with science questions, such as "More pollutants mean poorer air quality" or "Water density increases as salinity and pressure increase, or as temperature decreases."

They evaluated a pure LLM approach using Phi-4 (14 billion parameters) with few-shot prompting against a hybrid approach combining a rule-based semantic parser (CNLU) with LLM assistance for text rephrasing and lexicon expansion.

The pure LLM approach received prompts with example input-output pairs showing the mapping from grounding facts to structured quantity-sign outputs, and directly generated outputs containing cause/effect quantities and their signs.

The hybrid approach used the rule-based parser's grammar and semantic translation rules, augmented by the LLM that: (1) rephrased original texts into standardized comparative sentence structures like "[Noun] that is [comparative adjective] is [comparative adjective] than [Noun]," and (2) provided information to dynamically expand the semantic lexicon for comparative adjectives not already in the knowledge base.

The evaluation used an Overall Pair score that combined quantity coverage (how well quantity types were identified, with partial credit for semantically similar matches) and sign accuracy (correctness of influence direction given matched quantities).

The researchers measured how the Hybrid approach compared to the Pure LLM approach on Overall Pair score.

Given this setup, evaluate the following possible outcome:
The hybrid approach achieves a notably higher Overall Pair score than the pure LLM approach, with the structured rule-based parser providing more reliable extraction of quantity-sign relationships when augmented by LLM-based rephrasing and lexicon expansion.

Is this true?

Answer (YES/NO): NO